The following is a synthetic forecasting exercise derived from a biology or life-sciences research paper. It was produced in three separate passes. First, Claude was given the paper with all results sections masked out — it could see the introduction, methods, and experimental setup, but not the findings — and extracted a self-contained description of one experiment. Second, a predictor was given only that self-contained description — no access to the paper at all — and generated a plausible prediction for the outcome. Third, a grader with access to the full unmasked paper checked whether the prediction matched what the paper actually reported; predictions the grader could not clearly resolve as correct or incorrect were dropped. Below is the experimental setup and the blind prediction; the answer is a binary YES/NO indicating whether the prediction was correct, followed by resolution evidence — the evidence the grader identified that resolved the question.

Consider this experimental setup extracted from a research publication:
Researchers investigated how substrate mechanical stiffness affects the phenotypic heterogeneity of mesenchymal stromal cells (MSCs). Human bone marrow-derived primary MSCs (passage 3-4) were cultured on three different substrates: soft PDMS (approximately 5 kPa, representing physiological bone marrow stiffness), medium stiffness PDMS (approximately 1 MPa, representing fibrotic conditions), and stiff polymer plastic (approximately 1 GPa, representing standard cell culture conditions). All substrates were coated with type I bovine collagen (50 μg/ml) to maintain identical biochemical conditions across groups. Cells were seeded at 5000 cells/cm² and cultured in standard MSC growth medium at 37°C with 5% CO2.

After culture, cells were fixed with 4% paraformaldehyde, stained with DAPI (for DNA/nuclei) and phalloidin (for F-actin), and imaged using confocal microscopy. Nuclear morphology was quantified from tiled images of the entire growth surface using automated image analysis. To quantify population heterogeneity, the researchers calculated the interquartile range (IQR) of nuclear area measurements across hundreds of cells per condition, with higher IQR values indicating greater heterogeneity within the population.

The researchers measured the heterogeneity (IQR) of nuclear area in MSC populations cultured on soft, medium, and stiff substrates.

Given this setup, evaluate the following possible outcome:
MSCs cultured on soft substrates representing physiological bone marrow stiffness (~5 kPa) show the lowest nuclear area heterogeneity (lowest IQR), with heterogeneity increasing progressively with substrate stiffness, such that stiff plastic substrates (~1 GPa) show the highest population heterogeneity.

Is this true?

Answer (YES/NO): NO